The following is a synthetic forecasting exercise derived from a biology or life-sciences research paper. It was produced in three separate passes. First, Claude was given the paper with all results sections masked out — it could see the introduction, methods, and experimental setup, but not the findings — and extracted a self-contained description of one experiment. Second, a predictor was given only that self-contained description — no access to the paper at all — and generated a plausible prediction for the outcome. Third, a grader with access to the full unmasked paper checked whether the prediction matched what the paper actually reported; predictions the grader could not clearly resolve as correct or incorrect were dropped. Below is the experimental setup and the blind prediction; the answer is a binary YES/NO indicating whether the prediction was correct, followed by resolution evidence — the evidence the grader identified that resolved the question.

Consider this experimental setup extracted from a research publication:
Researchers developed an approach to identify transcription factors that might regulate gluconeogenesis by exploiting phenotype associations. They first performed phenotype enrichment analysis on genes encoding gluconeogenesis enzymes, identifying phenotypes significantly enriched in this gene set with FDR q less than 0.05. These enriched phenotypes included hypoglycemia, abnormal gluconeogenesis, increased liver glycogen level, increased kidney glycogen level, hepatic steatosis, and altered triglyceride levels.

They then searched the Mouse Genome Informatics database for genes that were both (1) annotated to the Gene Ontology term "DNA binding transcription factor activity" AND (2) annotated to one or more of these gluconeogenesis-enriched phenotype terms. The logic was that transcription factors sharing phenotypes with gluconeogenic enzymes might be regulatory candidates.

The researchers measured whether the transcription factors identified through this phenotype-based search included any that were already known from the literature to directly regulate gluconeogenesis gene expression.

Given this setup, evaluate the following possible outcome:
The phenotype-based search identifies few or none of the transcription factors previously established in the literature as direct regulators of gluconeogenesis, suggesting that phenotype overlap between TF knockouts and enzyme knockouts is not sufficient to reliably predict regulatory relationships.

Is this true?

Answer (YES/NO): NO